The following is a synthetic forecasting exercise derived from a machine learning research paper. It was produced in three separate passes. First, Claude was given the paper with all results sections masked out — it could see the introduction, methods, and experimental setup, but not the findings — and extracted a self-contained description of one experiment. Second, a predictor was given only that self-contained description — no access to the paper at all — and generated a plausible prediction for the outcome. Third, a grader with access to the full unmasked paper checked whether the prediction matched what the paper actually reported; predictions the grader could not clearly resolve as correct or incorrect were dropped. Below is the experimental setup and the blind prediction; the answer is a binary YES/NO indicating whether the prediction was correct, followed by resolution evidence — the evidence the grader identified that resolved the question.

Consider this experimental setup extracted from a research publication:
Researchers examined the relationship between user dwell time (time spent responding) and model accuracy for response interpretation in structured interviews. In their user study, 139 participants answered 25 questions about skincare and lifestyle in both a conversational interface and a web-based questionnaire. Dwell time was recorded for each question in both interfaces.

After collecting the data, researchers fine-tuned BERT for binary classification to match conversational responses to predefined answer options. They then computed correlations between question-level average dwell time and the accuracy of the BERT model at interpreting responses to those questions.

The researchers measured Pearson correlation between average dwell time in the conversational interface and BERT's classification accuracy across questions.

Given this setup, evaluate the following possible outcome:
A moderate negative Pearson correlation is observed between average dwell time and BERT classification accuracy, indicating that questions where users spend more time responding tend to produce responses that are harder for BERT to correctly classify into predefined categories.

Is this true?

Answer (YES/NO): YES